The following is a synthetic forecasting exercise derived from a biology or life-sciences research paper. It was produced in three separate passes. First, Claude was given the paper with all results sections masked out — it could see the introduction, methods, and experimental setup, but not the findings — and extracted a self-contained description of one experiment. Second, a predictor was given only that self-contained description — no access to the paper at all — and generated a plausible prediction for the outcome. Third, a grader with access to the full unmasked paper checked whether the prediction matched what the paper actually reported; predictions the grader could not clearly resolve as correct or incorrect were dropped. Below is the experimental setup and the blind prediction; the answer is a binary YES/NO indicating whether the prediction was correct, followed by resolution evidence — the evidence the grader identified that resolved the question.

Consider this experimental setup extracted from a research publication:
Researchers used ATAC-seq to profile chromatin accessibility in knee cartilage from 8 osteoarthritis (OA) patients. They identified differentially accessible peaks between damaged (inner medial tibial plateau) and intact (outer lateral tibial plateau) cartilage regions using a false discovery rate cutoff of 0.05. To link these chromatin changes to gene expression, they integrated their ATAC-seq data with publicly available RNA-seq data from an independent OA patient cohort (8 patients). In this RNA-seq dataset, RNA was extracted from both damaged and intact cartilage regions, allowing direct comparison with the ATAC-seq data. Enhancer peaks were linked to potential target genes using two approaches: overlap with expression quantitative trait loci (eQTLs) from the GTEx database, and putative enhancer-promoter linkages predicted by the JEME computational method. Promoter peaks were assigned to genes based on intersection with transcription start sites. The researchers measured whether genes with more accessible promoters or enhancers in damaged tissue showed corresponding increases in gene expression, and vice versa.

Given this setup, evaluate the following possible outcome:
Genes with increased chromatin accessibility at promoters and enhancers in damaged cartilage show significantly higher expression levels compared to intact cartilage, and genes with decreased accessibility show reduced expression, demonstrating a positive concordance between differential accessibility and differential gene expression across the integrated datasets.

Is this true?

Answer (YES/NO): YES